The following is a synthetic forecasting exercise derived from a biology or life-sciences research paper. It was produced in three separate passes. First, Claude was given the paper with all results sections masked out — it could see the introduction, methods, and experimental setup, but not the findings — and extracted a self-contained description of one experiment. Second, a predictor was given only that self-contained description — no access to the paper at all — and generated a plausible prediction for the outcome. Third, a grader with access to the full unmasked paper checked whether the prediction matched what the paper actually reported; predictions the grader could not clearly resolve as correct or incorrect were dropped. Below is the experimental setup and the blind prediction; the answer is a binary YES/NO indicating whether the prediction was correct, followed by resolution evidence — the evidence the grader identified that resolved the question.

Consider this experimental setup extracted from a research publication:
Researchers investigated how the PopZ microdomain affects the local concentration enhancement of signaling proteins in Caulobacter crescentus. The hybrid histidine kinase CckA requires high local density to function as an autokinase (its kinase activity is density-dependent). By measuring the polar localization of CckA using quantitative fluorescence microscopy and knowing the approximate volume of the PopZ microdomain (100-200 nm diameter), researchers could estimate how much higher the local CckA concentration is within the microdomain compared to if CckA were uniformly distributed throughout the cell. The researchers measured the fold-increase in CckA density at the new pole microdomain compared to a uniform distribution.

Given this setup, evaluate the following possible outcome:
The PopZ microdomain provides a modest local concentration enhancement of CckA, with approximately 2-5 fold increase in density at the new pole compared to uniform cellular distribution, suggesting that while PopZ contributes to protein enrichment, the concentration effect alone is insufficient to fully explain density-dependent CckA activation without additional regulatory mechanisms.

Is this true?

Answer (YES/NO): NO